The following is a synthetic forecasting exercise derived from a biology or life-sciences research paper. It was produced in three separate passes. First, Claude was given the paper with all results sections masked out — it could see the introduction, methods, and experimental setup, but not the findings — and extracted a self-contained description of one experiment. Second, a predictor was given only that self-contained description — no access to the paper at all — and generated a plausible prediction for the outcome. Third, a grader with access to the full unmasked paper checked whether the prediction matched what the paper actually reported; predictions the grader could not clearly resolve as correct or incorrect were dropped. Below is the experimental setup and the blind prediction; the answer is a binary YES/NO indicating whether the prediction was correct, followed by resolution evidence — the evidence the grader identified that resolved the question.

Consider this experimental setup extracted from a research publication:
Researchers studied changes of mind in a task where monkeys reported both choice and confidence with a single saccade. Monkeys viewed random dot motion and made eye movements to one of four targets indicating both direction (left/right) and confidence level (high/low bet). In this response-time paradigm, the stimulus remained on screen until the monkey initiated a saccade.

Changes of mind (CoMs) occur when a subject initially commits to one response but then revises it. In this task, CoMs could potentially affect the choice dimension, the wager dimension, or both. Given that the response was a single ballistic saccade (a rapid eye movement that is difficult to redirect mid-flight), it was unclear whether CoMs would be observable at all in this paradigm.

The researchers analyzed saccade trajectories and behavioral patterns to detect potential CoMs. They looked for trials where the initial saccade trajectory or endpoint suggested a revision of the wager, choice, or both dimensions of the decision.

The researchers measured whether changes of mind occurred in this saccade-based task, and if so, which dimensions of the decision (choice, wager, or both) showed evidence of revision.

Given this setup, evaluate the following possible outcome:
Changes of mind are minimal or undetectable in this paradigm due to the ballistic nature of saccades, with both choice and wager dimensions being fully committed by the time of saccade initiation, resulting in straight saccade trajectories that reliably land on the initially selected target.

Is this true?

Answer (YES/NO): NO